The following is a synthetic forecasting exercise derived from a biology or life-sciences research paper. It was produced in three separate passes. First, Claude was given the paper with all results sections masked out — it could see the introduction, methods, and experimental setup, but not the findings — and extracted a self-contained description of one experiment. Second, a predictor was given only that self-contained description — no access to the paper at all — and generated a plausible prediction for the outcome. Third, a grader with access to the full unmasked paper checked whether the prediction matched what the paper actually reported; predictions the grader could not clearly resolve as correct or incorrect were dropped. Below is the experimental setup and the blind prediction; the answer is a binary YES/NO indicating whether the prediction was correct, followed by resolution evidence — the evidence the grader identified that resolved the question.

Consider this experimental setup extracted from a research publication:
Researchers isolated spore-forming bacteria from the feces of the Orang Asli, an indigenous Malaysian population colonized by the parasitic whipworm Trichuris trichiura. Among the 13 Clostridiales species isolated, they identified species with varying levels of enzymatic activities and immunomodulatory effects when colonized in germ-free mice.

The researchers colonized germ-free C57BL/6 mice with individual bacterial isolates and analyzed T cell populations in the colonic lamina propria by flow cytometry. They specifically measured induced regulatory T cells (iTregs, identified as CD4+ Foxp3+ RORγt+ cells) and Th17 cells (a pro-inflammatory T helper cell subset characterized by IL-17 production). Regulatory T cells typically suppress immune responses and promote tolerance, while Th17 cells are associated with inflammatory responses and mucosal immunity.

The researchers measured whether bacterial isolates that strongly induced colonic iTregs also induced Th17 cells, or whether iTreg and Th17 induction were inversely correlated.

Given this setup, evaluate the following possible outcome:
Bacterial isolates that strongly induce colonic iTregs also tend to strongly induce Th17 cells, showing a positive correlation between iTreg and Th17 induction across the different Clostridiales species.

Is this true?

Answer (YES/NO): YES